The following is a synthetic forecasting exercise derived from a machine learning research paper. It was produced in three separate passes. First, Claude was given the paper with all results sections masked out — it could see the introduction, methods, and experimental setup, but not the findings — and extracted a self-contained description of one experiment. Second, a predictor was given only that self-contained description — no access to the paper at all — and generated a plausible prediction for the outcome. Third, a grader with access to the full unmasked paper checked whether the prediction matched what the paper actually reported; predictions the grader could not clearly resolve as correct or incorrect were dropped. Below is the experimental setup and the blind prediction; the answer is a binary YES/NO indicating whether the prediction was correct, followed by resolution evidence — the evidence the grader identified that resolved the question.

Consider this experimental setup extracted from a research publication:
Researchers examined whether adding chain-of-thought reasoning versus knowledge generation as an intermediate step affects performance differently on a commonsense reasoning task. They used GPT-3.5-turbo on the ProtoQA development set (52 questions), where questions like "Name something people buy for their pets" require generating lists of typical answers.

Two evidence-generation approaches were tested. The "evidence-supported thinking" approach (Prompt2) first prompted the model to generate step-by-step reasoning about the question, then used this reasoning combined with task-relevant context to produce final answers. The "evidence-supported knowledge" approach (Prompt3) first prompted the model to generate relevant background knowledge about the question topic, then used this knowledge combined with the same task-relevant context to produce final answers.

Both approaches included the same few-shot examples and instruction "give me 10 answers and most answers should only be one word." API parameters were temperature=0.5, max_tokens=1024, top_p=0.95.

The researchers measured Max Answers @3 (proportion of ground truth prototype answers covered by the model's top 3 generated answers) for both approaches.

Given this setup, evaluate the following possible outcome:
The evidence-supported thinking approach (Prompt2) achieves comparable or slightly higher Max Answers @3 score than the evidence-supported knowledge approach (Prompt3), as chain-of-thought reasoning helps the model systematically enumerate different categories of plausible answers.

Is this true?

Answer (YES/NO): YES